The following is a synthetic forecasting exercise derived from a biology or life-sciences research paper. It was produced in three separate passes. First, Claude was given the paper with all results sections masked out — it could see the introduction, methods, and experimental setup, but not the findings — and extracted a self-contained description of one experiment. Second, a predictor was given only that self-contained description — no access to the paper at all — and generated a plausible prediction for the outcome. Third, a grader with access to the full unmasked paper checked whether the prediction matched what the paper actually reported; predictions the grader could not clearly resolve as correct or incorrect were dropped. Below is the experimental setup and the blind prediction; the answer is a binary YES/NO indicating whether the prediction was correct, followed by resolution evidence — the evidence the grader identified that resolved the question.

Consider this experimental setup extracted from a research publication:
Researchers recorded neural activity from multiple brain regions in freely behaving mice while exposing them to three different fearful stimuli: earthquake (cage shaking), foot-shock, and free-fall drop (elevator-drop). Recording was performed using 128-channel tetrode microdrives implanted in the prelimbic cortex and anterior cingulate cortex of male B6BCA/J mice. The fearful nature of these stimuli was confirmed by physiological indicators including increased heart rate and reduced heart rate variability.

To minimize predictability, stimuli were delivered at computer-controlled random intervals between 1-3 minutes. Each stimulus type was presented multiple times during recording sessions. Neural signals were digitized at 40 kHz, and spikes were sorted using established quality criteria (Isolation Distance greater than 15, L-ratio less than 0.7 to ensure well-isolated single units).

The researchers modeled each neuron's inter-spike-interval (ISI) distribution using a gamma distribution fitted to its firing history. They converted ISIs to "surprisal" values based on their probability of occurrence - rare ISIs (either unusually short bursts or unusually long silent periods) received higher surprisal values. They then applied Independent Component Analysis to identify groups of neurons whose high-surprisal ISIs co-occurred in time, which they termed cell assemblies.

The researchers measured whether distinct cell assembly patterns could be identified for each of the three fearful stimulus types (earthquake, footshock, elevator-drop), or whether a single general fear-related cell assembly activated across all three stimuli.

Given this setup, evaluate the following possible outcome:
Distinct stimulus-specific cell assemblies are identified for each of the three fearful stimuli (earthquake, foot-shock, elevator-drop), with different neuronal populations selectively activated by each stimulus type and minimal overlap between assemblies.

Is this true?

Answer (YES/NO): NO